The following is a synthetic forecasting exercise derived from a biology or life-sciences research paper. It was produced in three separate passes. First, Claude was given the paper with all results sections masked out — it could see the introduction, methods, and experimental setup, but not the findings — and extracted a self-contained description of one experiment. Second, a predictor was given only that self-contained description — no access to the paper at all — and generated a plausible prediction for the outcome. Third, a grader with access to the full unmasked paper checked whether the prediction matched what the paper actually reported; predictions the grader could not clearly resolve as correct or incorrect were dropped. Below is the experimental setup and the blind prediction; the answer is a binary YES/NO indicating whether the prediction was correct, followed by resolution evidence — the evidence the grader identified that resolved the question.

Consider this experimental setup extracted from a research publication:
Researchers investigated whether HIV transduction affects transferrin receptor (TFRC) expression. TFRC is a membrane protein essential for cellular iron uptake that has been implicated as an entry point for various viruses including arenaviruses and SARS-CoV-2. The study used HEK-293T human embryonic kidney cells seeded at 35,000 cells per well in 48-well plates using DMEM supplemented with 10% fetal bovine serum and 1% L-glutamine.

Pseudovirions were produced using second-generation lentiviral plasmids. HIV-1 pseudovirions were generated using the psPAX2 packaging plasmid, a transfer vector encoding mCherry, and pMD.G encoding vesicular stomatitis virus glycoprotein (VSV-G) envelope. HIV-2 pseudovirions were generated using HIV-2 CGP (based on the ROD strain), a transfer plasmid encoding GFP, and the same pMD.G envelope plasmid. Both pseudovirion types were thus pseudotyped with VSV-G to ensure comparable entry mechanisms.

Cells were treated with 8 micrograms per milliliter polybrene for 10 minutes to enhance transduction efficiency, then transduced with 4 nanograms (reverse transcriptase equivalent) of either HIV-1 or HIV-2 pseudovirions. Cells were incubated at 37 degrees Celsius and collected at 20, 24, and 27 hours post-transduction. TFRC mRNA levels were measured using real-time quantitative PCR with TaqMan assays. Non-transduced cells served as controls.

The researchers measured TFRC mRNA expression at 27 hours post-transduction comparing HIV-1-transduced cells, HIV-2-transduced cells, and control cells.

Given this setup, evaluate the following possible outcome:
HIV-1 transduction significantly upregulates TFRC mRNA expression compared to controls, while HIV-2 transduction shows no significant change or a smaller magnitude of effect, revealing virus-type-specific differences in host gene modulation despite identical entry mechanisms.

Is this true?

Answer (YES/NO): NO